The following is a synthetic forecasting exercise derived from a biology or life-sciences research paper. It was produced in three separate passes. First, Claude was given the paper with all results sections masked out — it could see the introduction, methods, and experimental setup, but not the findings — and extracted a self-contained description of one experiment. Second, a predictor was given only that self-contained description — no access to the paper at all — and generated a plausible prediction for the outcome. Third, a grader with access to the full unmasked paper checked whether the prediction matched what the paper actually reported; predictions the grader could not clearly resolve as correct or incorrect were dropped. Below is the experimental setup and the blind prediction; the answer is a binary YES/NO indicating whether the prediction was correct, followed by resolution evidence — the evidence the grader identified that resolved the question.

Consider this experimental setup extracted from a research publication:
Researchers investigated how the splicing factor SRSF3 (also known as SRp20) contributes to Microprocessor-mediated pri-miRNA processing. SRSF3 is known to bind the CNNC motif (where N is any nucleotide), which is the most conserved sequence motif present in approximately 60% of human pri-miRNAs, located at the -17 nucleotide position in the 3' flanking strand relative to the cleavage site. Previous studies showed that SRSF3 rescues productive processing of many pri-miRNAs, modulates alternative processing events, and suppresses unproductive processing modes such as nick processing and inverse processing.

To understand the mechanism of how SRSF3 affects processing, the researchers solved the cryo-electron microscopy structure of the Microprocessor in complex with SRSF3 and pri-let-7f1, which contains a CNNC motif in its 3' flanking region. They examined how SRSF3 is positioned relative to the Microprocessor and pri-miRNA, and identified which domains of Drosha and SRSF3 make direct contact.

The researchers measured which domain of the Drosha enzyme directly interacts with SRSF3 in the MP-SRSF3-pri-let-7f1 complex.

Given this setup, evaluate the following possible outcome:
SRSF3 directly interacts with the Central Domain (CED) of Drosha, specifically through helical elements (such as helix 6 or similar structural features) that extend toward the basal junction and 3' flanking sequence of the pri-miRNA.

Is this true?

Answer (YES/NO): NO